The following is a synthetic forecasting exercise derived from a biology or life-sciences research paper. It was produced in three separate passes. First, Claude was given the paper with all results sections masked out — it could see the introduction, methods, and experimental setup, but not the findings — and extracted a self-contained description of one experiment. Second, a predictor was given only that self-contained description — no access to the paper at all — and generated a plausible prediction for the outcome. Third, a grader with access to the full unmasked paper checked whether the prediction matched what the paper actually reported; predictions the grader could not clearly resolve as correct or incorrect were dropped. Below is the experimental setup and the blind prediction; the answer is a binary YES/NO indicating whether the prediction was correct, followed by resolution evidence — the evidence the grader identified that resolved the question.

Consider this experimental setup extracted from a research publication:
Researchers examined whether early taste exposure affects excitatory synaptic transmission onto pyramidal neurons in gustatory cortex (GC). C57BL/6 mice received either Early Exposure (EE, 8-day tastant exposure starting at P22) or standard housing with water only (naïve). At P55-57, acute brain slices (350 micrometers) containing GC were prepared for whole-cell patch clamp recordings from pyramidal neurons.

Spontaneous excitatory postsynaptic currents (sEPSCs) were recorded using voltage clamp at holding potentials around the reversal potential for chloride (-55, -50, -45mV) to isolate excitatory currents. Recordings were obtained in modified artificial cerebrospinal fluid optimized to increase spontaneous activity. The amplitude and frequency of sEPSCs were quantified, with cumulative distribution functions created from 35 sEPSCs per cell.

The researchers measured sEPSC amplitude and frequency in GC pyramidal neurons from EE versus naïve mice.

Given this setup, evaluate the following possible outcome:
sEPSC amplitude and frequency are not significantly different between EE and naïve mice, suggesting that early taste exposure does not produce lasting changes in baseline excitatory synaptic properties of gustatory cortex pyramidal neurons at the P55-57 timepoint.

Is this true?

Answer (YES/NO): YES